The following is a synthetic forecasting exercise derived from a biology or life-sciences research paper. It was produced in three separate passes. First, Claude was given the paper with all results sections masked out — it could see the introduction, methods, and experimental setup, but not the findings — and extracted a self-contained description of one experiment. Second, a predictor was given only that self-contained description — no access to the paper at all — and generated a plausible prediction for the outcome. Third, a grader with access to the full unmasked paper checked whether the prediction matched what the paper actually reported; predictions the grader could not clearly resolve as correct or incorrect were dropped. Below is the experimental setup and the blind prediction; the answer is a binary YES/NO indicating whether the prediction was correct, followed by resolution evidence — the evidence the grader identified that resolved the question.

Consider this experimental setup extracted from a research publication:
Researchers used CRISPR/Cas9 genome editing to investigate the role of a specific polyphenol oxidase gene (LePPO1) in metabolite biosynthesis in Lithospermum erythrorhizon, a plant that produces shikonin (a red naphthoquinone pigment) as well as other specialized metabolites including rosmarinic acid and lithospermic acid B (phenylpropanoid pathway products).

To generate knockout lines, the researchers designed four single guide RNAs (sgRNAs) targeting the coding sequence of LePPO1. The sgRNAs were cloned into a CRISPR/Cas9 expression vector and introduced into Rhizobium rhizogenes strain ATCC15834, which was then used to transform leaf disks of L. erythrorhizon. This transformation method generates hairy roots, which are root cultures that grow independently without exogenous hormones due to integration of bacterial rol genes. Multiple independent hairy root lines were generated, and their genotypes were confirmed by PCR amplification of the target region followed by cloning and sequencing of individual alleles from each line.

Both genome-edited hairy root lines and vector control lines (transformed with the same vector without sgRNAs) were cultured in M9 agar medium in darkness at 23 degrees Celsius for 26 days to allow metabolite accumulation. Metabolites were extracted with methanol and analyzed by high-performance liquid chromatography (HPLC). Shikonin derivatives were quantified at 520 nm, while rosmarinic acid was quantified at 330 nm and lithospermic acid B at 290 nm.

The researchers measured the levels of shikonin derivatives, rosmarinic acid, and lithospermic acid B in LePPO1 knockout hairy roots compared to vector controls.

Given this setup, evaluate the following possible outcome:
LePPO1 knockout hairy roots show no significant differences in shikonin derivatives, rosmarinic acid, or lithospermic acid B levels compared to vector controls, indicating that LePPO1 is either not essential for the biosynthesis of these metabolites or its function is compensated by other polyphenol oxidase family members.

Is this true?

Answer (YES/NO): NO